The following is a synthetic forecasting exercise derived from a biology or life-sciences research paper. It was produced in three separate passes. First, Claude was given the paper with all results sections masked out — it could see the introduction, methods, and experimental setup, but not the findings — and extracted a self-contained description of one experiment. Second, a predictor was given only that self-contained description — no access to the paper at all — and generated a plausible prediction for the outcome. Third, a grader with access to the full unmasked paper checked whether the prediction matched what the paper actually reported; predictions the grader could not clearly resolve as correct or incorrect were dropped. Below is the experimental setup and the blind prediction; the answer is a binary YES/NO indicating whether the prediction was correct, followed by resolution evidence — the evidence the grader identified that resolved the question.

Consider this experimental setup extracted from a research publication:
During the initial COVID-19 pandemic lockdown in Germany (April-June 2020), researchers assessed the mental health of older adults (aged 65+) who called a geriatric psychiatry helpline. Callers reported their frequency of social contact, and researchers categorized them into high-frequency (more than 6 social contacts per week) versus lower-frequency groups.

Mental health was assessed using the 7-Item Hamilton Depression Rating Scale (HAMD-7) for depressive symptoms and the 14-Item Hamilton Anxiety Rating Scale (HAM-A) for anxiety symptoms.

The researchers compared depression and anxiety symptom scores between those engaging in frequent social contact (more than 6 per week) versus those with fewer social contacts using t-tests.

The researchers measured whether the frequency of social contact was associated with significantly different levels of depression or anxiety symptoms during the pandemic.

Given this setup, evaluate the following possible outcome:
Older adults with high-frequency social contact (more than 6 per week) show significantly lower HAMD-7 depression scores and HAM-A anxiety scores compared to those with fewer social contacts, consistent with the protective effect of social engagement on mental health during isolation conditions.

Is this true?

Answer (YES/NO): NO